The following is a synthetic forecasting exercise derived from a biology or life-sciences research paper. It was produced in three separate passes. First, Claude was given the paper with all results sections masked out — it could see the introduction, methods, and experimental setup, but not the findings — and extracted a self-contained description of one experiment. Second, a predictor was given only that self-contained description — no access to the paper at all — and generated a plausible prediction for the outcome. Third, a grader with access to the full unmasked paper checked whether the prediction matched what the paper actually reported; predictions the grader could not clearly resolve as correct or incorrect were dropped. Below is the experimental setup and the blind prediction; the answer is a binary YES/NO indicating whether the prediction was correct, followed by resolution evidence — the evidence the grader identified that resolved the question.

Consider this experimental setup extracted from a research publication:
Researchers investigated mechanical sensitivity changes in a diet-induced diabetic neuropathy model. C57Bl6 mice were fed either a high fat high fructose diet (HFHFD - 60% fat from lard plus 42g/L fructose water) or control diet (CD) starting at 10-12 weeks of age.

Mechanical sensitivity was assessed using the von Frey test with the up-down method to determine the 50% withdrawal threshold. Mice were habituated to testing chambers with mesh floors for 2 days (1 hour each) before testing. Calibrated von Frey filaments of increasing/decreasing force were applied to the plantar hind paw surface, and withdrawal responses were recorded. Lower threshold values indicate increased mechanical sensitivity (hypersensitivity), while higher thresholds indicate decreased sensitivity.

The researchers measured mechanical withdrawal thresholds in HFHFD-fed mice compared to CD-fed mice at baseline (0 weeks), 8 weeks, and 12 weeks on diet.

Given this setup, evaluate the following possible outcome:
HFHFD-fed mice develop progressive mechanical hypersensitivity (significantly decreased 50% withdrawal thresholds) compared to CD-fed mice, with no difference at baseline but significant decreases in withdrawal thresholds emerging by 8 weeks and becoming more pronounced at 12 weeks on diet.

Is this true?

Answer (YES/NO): NO